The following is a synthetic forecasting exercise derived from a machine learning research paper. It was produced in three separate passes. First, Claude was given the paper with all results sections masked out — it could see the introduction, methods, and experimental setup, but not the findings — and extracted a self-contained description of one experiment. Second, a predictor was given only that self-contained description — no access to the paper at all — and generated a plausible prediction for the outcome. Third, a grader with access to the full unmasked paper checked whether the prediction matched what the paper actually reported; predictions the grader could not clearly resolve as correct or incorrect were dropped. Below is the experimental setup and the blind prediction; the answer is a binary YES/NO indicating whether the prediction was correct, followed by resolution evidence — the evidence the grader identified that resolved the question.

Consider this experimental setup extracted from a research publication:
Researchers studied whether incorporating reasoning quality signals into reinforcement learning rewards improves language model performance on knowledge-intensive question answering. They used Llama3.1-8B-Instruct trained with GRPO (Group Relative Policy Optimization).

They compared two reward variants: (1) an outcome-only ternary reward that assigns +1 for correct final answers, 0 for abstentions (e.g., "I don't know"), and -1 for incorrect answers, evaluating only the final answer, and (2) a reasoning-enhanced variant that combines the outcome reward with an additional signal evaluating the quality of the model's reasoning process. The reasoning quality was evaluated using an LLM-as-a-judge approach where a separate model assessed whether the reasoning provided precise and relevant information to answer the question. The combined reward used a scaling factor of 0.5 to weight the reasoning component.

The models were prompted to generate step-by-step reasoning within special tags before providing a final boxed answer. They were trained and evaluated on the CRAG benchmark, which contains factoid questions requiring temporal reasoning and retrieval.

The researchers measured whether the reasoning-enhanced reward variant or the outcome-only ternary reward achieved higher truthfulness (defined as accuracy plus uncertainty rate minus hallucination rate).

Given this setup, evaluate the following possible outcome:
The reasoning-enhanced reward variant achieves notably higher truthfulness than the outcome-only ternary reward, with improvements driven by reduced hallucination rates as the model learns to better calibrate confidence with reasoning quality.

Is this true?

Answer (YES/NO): NO